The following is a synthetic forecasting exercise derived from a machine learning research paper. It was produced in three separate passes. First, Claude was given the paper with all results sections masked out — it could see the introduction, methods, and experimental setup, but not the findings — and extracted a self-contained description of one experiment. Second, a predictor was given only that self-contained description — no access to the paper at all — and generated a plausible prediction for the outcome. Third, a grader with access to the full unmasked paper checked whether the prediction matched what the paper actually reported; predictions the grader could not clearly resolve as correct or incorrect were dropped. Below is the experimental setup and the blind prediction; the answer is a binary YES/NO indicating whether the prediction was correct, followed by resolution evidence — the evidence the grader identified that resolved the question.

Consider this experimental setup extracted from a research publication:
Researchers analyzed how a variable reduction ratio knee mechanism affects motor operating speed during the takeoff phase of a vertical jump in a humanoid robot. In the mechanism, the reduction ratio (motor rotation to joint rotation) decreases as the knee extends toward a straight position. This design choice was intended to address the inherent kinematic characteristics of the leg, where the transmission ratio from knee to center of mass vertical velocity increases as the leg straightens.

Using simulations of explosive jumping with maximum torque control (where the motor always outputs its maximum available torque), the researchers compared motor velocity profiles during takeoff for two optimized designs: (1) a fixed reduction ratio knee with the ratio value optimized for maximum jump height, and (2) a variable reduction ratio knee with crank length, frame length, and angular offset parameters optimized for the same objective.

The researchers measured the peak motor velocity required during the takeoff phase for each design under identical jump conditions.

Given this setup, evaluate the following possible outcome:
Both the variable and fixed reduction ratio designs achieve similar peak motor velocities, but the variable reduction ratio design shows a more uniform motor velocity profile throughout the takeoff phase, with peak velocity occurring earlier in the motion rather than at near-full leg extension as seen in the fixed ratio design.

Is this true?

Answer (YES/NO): NO